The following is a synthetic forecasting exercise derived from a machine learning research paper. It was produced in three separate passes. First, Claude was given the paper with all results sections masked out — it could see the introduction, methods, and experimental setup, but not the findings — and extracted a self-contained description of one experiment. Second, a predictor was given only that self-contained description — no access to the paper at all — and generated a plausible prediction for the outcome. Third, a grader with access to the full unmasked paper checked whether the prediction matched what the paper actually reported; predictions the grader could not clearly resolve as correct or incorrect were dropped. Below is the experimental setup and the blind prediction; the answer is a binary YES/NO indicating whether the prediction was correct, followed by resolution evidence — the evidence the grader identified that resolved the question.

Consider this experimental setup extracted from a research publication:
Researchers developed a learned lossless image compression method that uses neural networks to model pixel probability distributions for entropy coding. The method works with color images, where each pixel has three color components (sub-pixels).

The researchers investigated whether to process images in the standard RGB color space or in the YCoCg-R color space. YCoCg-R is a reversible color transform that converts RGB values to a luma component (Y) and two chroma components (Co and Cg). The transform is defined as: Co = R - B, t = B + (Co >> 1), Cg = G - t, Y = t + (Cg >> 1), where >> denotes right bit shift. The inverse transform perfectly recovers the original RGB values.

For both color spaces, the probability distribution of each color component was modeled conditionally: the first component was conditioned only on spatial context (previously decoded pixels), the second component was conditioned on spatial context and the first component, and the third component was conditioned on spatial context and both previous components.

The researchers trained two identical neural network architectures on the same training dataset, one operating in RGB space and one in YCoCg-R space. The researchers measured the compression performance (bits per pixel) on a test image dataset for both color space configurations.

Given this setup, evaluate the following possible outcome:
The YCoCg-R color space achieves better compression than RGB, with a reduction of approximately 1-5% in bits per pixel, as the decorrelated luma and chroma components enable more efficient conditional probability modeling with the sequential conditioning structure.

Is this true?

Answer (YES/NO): NO